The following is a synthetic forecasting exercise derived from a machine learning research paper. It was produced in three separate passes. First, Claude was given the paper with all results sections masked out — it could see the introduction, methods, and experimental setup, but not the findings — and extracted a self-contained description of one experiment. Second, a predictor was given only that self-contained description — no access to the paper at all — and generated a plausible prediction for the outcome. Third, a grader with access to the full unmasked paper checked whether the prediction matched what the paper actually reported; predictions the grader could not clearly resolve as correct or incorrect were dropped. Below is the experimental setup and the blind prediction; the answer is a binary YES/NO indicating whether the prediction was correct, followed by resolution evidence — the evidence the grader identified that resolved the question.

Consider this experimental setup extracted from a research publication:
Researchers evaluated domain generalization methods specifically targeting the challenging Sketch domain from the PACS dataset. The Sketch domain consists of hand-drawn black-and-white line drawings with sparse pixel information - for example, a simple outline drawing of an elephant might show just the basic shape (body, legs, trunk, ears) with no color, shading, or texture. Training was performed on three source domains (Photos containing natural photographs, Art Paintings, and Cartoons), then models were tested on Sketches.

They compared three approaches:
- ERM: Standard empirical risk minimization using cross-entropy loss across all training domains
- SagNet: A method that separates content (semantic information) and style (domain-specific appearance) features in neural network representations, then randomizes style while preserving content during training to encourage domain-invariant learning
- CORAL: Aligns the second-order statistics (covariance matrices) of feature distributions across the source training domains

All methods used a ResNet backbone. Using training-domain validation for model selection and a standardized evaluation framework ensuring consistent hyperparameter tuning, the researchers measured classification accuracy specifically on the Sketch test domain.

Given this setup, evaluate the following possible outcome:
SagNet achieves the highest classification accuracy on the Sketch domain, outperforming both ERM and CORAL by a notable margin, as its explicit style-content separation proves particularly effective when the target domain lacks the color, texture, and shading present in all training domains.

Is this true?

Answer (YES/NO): NO